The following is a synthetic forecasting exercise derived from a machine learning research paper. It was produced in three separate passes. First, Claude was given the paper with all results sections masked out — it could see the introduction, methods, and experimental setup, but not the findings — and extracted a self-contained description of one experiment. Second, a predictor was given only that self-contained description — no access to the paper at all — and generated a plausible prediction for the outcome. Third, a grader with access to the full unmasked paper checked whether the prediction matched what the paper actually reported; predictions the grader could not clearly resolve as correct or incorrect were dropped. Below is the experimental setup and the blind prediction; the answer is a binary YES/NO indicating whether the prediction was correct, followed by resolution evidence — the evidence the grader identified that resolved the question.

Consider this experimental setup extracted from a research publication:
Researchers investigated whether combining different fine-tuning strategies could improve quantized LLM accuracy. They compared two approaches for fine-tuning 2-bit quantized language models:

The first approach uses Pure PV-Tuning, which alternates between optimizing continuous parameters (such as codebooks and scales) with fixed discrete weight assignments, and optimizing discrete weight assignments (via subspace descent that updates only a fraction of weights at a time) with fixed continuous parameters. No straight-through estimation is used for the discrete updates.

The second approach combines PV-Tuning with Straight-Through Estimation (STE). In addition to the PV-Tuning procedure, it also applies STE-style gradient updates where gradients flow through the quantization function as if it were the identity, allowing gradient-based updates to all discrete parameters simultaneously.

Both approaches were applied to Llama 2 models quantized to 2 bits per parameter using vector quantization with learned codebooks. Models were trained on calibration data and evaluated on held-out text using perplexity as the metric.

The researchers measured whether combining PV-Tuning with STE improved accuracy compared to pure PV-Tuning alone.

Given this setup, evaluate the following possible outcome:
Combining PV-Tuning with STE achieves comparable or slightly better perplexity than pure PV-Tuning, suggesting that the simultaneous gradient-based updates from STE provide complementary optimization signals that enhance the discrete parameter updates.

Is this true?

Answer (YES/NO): YES